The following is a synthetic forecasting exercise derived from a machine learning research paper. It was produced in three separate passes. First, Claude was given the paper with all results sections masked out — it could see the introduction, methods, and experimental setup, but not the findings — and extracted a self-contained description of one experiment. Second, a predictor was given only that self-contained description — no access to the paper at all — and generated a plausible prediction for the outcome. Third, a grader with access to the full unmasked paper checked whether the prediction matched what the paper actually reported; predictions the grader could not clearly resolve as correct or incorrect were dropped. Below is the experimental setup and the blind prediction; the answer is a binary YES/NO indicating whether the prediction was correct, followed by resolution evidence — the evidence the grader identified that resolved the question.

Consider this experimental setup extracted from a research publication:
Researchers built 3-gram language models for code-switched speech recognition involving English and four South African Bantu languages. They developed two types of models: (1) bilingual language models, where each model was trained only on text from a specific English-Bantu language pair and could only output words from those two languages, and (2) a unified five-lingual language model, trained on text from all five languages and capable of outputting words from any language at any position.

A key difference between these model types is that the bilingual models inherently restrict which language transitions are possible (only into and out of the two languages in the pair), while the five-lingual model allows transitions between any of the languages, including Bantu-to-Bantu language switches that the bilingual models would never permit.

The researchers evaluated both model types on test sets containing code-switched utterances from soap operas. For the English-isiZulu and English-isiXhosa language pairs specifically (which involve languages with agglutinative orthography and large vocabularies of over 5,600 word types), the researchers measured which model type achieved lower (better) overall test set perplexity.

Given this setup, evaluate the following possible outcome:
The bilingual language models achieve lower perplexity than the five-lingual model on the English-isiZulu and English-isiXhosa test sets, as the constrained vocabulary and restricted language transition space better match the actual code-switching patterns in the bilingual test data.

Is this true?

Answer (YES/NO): YES